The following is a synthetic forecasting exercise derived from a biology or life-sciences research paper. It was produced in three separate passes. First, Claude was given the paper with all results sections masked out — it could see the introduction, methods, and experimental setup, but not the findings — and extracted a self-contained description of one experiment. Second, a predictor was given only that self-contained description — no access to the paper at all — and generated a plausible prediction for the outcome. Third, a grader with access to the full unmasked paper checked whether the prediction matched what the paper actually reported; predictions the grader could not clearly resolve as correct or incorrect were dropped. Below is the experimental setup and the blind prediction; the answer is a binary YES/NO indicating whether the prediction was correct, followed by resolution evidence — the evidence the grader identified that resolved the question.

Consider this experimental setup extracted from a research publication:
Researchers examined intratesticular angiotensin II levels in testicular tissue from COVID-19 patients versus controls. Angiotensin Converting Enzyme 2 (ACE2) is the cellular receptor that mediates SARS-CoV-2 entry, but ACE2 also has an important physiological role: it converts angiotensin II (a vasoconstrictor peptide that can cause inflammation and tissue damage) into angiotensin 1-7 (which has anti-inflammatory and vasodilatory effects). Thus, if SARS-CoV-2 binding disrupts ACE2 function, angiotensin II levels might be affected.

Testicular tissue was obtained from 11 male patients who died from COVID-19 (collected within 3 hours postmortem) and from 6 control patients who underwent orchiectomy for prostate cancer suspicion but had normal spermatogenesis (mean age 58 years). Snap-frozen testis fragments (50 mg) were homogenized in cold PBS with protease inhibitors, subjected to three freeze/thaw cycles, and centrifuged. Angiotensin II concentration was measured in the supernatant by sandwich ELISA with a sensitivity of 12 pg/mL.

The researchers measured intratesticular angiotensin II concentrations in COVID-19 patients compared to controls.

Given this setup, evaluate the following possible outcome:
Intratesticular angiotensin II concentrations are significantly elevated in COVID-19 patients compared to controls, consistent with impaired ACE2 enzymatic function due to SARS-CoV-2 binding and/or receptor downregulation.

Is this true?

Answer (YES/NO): YES